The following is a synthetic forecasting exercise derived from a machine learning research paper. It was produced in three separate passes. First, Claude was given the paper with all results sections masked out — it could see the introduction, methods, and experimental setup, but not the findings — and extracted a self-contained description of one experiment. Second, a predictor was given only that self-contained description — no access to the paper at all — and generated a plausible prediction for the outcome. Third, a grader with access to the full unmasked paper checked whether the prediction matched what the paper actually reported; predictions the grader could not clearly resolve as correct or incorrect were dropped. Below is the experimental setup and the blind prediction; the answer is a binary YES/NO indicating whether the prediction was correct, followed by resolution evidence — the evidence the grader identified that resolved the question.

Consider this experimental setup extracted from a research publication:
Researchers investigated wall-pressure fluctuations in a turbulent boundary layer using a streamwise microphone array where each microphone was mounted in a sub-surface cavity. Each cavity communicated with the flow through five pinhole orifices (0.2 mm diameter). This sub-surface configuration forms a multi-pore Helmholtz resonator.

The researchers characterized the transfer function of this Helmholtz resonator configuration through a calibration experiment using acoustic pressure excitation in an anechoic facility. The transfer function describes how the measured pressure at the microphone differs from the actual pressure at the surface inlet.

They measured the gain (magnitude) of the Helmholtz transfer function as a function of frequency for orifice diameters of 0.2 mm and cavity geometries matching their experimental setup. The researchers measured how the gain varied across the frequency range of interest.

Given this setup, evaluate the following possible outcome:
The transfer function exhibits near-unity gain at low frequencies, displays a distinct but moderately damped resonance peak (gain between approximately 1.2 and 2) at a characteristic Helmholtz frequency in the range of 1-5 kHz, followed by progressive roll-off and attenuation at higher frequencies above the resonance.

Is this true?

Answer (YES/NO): NO